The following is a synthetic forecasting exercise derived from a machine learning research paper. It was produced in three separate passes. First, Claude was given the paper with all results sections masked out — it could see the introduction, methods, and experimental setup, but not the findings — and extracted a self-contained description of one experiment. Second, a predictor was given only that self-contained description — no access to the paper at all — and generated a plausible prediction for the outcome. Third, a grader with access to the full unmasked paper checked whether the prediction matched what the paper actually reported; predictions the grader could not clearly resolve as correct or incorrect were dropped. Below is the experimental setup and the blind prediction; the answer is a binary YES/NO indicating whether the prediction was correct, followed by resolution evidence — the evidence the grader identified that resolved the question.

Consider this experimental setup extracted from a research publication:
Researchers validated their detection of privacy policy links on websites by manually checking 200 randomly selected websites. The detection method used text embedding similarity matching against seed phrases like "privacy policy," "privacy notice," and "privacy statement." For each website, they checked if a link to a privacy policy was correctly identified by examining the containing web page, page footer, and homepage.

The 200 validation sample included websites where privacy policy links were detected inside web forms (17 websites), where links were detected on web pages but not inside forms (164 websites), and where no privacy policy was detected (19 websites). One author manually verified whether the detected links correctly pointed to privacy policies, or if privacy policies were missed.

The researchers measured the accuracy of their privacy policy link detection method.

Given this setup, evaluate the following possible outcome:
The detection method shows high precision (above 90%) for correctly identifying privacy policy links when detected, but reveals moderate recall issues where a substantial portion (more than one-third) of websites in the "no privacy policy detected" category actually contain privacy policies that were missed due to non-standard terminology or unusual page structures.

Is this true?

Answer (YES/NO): NO